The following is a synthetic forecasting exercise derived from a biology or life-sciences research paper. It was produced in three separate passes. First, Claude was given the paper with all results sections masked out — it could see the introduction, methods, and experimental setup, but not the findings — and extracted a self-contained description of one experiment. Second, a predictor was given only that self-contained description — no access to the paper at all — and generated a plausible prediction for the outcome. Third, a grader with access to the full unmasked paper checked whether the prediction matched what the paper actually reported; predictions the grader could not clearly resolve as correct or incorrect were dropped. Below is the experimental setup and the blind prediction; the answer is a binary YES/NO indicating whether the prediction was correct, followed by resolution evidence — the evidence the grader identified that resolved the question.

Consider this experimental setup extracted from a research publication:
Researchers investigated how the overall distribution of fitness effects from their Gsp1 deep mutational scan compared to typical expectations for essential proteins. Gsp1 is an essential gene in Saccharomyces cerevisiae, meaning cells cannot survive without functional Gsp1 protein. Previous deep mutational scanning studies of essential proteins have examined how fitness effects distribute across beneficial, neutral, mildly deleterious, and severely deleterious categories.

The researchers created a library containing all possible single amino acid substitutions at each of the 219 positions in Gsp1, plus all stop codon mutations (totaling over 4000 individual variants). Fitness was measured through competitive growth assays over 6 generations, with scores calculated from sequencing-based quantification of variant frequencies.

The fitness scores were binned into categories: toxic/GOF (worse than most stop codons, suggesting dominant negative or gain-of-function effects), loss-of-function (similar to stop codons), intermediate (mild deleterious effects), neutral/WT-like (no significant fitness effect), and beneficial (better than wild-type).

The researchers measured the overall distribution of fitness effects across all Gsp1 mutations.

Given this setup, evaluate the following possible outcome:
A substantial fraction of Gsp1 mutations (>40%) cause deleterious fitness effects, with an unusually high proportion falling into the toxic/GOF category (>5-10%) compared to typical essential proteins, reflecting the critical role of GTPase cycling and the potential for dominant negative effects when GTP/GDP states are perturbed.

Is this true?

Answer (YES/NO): YES